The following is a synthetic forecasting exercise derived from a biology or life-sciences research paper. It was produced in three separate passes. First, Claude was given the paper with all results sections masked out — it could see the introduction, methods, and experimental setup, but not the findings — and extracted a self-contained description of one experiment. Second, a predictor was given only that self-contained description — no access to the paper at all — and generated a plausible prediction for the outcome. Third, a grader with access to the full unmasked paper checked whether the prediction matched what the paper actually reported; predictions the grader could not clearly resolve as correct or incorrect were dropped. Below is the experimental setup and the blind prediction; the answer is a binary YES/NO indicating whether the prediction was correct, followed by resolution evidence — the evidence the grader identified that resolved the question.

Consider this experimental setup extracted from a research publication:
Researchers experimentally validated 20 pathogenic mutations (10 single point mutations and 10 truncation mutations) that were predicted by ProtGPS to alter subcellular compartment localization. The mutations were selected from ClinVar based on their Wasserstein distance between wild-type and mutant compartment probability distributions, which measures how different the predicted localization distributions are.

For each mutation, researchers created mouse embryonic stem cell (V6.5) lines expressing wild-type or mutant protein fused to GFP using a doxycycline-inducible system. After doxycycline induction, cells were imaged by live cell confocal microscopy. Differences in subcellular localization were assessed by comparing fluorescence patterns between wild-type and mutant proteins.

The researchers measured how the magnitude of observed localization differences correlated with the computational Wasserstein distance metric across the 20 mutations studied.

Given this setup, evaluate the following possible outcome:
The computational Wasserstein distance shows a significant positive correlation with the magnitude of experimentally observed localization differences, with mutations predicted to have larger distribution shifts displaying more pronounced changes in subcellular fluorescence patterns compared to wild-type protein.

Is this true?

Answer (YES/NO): NO